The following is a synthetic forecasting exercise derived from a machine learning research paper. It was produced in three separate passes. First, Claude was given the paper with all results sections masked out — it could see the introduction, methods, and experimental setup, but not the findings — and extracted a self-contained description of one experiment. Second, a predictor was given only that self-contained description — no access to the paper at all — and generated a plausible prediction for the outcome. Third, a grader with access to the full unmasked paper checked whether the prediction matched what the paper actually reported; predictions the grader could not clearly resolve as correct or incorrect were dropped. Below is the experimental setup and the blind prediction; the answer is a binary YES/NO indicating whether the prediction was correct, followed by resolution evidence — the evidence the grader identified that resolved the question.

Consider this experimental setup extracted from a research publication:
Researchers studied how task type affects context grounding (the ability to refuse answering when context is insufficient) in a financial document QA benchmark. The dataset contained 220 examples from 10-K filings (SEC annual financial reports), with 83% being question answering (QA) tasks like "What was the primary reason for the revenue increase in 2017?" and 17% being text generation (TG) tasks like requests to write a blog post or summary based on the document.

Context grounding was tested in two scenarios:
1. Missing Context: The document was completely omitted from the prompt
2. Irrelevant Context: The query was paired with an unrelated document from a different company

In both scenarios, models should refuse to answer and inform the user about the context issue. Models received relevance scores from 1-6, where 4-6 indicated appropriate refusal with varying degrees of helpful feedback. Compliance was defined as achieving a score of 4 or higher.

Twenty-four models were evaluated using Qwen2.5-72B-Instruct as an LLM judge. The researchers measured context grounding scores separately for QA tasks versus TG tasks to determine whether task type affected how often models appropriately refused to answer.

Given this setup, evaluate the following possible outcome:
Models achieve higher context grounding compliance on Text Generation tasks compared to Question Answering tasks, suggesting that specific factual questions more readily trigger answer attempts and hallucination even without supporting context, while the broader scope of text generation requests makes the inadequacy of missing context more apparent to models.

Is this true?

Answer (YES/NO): NO